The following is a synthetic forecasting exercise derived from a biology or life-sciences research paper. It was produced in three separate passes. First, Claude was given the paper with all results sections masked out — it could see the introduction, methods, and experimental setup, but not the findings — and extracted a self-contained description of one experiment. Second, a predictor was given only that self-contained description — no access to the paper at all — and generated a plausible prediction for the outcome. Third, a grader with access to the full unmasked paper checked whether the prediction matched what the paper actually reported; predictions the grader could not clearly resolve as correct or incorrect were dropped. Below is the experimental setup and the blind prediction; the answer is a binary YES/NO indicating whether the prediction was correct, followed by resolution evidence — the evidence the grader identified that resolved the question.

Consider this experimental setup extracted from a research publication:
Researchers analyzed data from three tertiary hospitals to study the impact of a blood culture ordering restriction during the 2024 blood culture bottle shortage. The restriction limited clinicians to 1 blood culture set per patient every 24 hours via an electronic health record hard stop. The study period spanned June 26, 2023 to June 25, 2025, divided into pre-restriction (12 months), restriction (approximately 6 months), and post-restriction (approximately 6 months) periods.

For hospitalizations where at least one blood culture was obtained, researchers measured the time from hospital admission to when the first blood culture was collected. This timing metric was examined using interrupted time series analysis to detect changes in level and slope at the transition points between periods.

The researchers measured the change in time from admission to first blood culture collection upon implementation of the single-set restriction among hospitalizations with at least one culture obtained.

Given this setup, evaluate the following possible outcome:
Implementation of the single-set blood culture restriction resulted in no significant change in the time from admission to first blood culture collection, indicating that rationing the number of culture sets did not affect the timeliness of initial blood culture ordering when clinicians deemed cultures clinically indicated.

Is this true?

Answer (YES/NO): NO